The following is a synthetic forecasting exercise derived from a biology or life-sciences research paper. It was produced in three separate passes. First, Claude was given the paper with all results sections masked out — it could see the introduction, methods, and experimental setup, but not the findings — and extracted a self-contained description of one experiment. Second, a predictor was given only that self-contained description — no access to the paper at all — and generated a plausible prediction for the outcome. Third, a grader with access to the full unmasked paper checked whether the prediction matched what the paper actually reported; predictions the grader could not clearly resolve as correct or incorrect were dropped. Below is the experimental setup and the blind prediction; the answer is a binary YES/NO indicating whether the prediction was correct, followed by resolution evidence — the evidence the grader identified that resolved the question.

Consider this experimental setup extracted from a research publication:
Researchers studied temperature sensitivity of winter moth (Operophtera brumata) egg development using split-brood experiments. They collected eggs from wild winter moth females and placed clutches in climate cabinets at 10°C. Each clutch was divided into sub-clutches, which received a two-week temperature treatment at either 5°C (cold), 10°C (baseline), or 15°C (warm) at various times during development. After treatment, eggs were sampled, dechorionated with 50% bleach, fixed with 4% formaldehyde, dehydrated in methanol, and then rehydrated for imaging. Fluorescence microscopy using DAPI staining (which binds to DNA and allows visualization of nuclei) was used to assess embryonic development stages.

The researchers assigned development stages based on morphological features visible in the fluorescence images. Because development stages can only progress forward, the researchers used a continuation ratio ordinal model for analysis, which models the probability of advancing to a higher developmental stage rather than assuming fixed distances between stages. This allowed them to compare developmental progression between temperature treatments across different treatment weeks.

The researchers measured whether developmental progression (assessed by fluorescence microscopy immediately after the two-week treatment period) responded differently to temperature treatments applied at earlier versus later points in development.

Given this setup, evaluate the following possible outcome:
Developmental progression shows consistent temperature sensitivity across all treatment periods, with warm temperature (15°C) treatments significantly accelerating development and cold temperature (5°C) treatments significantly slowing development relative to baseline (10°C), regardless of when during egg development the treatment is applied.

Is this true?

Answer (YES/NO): NO